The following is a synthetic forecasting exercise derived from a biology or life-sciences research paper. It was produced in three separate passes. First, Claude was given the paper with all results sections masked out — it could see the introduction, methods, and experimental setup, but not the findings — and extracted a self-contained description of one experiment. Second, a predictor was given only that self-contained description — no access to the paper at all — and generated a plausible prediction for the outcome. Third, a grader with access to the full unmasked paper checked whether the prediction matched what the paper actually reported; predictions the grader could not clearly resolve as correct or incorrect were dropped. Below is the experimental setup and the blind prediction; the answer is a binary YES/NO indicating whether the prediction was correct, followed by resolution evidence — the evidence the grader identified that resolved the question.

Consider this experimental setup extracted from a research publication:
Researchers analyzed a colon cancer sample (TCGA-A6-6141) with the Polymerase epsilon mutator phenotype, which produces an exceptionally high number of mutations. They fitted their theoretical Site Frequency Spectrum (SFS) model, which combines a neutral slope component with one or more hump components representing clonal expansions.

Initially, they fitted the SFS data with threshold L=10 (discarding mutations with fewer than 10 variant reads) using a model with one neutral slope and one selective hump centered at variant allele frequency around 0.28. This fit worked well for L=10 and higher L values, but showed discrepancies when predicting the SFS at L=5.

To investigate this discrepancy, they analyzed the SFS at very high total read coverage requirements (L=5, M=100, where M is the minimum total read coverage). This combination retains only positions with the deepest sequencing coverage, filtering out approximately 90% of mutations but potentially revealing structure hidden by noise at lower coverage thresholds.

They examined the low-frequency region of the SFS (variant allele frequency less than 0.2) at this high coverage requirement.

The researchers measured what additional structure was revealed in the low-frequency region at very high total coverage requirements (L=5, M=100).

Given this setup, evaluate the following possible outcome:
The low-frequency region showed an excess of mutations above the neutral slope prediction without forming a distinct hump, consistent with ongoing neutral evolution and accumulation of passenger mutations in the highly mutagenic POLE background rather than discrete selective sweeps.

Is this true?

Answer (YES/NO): NO